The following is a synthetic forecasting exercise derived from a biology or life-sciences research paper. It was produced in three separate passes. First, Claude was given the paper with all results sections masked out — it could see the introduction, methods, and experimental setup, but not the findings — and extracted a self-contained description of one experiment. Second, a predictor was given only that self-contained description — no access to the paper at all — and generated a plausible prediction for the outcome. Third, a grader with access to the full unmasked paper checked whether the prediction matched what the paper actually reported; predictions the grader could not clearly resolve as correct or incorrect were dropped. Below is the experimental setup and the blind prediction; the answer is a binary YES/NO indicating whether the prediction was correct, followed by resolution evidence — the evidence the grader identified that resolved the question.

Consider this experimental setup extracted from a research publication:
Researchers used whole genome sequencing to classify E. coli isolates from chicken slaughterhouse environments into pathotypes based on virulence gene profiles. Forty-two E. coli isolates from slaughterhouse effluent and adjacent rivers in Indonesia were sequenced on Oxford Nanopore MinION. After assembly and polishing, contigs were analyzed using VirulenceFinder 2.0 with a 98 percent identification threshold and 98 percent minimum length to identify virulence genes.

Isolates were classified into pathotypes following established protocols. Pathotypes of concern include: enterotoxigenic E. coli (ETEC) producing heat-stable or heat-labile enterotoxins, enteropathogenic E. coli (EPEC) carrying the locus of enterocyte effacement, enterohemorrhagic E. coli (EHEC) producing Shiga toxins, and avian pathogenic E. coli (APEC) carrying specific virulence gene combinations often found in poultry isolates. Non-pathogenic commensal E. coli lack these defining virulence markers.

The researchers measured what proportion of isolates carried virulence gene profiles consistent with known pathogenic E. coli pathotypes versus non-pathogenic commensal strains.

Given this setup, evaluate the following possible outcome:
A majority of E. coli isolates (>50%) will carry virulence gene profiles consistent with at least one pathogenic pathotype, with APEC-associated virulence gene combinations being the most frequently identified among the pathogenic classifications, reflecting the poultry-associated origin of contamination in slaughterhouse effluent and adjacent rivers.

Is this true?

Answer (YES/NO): NO